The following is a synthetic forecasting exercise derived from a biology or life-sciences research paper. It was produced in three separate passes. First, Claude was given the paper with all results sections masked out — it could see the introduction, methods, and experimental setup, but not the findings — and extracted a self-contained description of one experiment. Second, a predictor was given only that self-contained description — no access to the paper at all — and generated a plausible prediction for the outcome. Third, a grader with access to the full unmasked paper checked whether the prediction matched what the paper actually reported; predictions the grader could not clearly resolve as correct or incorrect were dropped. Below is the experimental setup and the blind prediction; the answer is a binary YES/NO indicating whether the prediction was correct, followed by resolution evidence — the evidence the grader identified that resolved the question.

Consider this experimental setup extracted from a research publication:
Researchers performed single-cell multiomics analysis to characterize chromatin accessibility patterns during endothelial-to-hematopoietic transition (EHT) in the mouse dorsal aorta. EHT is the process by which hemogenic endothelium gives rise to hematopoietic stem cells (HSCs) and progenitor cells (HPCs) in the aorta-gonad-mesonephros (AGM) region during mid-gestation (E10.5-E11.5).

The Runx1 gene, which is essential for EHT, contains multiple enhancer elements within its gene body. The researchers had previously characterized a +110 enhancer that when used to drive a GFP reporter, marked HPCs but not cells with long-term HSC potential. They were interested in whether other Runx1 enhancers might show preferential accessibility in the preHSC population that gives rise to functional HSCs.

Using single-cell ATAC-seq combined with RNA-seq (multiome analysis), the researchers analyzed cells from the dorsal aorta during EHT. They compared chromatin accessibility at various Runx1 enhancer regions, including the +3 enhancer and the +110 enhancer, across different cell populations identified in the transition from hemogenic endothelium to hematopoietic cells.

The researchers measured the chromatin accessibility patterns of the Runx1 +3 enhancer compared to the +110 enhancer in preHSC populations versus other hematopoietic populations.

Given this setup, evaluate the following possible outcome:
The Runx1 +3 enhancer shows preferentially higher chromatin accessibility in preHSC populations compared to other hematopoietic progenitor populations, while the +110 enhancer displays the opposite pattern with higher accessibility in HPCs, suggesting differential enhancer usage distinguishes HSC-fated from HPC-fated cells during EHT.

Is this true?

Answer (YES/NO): YES